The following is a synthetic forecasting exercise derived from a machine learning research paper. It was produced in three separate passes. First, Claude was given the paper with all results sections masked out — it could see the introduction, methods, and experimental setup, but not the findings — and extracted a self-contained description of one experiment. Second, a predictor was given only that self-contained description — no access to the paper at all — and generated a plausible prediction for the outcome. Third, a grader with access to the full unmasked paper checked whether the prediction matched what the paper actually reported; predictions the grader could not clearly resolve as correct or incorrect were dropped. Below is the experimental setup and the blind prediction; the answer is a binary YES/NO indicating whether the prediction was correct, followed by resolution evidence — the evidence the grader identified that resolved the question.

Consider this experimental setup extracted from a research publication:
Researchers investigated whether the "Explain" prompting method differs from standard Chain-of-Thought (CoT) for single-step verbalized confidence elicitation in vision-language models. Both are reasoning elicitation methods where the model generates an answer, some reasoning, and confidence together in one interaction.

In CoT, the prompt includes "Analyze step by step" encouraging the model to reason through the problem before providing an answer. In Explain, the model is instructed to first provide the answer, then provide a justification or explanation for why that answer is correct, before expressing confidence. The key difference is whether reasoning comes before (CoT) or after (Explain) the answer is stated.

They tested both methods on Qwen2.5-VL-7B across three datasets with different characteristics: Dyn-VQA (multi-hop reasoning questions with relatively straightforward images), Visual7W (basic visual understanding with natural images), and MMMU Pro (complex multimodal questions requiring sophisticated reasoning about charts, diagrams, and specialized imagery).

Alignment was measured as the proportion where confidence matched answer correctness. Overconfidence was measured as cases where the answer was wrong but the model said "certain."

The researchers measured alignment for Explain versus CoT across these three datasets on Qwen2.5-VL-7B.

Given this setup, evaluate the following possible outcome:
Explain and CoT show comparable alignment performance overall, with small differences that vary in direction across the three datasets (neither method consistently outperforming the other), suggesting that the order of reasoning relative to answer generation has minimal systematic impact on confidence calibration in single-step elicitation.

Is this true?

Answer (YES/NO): NO